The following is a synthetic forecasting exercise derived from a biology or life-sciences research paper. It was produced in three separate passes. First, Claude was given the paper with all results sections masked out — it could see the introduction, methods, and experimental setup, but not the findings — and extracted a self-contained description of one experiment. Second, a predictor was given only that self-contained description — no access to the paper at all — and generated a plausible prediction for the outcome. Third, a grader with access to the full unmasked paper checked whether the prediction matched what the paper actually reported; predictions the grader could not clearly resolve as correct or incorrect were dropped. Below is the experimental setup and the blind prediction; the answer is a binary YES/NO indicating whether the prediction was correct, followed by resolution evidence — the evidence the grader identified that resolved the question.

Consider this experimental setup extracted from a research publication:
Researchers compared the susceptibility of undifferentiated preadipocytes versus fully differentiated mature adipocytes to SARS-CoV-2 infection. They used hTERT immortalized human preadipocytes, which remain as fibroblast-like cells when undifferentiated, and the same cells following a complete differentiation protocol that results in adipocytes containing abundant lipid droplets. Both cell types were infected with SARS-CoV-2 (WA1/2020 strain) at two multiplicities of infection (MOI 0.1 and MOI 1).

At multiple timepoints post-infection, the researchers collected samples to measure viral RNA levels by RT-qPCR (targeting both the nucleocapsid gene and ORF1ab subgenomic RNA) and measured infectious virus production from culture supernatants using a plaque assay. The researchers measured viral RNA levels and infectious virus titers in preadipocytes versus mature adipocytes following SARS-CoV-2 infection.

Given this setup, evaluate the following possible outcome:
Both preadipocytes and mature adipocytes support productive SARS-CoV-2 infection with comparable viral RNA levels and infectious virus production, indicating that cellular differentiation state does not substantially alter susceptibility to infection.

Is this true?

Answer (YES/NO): NO